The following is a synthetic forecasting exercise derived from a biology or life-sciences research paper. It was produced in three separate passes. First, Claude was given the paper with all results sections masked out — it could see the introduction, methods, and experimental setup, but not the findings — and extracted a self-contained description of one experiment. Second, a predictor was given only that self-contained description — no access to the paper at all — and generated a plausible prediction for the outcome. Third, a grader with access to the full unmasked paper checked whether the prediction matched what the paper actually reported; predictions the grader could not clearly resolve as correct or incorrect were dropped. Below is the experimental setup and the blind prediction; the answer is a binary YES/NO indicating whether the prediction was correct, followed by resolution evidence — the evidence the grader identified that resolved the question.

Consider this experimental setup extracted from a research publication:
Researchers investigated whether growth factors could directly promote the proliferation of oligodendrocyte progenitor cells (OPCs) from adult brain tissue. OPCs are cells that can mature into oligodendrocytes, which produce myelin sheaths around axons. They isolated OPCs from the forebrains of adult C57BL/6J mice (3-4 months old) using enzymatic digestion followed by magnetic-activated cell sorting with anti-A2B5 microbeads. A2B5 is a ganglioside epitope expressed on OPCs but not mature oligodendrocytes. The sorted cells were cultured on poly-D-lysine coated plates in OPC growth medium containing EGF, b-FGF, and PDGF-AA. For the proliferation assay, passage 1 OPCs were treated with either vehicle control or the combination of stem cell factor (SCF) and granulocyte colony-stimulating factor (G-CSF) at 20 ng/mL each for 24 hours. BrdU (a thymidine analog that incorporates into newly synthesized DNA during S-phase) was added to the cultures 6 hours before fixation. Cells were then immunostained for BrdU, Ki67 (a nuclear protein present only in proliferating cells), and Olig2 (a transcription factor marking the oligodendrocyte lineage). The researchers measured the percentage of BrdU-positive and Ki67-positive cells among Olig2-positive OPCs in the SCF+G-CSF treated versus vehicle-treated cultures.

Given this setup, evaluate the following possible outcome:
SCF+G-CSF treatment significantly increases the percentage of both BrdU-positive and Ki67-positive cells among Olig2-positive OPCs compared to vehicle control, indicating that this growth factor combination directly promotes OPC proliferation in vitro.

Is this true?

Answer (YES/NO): YES